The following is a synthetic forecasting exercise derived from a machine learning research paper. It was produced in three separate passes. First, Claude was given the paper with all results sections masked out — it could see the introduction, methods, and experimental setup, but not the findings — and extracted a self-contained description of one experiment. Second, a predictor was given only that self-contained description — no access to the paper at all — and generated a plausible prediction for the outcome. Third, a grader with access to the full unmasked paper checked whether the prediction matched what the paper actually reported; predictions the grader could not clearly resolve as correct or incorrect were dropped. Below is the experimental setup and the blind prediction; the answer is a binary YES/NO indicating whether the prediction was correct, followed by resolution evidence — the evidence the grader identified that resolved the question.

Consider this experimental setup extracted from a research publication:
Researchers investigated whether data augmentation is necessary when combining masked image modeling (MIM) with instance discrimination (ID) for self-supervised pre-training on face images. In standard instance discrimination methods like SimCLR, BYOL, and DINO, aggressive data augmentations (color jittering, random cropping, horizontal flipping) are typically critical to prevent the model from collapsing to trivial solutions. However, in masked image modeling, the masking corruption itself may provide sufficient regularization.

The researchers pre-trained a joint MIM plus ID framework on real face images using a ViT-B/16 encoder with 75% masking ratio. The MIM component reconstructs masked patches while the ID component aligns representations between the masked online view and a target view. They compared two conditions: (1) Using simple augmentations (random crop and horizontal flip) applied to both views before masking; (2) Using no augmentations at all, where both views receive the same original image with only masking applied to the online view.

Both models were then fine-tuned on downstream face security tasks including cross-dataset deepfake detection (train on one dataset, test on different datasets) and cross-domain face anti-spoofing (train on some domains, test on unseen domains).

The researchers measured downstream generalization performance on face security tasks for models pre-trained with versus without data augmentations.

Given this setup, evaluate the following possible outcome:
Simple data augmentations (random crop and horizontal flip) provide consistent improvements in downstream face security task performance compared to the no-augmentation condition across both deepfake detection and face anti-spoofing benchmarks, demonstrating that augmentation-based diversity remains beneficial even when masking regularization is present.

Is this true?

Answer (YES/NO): NO